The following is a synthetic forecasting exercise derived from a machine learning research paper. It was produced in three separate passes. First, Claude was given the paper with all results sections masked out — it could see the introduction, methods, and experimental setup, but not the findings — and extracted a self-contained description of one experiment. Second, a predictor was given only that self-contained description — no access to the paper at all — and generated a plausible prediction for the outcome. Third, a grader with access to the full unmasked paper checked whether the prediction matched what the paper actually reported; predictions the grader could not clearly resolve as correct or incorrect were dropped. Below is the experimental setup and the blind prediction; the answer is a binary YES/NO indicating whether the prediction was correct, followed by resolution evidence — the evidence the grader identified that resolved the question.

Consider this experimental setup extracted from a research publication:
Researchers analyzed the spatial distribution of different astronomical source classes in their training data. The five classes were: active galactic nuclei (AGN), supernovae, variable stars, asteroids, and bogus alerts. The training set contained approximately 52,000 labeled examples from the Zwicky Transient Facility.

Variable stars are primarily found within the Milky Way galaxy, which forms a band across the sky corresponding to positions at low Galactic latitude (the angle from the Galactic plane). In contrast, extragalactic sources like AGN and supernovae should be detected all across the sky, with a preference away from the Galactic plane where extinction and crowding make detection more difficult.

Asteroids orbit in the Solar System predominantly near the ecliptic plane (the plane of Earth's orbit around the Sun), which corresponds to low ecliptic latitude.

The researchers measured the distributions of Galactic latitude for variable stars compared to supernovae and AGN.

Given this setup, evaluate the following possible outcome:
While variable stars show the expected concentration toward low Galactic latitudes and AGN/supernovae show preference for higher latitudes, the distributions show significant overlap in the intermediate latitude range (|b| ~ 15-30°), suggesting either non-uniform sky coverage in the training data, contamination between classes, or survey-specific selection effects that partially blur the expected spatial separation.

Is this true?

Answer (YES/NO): NO